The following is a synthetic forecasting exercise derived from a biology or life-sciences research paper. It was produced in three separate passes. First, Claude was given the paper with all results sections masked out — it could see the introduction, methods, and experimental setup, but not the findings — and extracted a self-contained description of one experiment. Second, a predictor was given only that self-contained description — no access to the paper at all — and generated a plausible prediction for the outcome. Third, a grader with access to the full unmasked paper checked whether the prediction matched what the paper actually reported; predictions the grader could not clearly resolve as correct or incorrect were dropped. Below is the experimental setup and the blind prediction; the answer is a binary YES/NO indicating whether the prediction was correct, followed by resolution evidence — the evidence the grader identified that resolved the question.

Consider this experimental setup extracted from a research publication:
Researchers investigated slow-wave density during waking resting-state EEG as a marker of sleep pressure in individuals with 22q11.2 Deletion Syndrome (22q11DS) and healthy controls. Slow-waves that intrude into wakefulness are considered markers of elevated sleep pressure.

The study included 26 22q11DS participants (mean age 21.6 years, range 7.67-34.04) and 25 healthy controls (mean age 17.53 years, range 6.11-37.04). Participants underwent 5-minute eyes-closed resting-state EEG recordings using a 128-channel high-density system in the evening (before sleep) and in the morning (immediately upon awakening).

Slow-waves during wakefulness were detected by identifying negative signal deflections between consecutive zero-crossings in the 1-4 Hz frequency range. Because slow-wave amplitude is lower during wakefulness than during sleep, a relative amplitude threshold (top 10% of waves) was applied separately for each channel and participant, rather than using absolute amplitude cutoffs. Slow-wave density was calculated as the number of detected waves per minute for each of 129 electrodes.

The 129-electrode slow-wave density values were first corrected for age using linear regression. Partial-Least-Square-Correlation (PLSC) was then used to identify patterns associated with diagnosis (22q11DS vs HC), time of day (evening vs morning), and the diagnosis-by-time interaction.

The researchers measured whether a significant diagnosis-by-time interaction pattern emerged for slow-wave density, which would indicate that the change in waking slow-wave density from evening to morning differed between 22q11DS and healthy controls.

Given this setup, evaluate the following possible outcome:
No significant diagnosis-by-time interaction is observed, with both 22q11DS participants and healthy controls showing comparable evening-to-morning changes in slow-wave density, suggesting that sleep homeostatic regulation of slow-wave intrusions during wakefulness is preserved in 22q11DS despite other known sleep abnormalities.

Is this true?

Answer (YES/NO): NO